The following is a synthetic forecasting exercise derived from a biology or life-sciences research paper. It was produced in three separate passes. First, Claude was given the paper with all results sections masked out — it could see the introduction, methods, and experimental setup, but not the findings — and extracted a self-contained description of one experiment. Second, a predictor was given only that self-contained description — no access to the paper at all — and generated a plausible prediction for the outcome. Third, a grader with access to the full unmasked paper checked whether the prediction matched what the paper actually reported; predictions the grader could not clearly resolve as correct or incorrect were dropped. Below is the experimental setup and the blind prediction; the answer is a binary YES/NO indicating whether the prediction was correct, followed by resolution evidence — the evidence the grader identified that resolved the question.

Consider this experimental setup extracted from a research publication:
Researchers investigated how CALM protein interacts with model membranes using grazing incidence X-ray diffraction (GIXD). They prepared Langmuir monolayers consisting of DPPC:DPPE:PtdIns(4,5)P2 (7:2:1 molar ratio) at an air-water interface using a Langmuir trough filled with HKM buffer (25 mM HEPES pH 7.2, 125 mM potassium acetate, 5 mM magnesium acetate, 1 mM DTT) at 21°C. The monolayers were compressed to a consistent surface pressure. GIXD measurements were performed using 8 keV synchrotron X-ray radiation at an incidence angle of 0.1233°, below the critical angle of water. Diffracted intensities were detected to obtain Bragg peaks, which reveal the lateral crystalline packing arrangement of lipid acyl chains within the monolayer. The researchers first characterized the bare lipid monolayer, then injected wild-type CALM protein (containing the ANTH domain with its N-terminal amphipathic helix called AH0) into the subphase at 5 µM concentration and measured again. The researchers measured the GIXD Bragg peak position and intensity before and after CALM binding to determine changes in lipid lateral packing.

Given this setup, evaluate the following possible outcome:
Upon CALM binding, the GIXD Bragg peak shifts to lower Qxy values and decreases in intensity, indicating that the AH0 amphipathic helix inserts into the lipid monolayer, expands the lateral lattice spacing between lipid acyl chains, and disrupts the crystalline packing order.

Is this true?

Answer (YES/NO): NO